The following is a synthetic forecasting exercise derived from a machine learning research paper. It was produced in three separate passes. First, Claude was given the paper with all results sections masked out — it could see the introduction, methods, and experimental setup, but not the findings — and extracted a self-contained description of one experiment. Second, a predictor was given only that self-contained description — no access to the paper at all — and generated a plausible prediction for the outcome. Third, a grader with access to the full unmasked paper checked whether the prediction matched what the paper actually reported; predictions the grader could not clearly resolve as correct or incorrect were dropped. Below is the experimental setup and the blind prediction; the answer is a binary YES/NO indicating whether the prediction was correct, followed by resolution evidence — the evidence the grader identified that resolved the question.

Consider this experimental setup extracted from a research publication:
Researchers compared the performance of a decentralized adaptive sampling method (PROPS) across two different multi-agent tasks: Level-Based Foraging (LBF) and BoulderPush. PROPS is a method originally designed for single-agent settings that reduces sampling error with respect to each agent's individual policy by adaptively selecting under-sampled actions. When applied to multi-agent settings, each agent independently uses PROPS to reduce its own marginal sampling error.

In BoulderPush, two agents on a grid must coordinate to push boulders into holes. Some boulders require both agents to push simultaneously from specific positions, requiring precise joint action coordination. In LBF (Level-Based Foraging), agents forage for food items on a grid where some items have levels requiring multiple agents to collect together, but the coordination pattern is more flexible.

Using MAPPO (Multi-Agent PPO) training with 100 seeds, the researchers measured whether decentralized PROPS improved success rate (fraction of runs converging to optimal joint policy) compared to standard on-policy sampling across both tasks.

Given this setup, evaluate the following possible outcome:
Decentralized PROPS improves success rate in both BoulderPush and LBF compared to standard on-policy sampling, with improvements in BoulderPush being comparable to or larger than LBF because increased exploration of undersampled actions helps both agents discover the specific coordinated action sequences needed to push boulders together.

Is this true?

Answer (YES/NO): NO